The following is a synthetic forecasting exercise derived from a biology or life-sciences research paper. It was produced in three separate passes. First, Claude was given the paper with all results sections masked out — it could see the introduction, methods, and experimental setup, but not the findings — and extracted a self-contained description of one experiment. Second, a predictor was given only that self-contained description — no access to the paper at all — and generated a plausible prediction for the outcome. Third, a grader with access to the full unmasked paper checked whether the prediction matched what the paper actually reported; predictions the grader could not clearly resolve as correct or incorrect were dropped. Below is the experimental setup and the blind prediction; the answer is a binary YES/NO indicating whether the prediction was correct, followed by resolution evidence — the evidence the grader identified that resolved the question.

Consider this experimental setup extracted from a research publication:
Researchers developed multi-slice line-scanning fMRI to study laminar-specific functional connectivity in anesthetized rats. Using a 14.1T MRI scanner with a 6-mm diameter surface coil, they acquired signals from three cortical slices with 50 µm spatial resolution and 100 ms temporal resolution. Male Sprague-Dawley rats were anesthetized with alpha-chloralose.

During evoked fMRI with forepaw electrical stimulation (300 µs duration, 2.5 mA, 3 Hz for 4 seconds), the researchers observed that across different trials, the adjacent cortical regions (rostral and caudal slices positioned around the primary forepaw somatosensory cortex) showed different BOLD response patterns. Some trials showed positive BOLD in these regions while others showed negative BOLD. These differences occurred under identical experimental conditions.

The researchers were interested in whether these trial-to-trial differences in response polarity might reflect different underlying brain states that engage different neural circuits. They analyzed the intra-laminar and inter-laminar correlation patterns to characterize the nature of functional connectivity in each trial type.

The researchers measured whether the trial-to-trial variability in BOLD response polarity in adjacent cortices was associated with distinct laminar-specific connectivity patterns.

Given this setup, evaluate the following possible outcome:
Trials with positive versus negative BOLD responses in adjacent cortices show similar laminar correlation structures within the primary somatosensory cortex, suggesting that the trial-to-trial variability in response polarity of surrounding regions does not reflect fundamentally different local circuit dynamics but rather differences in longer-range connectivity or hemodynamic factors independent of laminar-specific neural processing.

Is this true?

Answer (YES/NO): NO